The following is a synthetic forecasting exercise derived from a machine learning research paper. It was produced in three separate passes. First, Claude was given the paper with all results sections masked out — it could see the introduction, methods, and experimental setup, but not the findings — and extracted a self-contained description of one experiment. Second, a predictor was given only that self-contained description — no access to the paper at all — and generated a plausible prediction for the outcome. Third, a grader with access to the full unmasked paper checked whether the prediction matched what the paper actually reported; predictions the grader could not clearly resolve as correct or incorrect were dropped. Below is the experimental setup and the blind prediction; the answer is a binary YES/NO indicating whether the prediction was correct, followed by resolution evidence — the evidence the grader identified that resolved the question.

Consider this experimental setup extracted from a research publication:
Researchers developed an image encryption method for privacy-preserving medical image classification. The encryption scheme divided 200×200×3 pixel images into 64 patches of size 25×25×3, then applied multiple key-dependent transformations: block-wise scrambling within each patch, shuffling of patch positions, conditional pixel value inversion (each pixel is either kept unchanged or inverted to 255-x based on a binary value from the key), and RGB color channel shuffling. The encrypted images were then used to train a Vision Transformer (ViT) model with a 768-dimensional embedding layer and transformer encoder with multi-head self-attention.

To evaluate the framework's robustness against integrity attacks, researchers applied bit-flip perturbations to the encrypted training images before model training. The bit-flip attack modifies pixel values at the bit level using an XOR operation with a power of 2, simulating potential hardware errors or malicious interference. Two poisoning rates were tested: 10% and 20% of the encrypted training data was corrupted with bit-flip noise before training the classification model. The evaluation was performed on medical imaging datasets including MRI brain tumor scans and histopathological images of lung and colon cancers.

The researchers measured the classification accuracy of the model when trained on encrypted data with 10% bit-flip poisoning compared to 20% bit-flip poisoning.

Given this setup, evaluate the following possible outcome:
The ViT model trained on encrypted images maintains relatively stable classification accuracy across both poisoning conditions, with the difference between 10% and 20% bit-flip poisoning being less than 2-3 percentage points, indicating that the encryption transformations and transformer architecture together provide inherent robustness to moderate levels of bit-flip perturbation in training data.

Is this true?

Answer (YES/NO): NO